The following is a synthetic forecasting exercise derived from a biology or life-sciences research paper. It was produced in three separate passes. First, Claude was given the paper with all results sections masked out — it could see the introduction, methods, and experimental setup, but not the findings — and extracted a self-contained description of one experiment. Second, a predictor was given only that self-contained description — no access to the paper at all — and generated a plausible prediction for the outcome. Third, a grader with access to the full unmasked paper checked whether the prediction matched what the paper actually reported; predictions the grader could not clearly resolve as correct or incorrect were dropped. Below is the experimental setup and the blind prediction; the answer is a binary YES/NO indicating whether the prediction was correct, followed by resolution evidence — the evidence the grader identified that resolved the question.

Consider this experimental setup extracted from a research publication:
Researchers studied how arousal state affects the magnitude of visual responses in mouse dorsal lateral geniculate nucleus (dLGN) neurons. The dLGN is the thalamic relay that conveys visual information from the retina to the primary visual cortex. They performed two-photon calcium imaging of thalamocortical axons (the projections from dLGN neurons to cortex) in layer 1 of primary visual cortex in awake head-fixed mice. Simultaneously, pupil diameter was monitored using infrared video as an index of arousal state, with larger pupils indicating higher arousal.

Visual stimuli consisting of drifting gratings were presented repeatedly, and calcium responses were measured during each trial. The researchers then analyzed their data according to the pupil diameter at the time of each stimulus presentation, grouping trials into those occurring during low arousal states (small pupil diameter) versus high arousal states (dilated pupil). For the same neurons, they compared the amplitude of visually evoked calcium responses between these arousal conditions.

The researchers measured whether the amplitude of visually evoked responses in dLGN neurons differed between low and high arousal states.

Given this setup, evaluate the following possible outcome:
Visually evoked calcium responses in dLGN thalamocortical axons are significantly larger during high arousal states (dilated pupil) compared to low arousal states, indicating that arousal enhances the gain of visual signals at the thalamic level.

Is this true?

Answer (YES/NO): YES